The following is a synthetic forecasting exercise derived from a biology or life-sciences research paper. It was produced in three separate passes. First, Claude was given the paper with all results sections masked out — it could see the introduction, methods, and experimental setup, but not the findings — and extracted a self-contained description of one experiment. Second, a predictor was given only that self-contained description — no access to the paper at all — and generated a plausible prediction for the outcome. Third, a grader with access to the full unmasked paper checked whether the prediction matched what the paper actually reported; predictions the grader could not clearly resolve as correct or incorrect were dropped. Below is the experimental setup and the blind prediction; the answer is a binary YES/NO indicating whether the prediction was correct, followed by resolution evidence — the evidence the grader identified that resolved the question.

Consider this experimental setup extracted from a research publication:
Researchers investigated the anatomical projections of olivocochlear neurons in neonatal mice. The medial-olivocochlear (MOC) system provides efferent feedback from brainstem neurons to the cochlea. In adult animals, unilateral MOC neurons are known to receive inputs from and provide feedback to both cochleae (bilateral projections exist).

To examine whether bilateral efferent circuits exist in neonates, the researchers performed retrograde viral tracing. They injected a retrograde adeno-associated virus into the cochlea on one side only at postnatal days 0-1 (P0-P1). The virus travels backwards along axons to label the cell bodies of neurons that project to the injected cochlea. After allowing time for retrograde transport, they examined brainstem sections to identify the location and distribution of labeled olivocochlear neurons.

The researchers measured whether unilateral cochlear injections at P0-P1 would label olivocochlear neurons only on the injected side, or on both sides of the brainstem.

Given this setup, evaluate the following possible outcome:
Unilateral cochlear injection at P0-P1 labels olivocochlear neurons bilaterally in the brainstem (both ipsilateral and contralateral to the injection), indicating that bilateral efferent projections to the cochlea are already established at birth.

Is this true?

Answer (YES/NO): YES